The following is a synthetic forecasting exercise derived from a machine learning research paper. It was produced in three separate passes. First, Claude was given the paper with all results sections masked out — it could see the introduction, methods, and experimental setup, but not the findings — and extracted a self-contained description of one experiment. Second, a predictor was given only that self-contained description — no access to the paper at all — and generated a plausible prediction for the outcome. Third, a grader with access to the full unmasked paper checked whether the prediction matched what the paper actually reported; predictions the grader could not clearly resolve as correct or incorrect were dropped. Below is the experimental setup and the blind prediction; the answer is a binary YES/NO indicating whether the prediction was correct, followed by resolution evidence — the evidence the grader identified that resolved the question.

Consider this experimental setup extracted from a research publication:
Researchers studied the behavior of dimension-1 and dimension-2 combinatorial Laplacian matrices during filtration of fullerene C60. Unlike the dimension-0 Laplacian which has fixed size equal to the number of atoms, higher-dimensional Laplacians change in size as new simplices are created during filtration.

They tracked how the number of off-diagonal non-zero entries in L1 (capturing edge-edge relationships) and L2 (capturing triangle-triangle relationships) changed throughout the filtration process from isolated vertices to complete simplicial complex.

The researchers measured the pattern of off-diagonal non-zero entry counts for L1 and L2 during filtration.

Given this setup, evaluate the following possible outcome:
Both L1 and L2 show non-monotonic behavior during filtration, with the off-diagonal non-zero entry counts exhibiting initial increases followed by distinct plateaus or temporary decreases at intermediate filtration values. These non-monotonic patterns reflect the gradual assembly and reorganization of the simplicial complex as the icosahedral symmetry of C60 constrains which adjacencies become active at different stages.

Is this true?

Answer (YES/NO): NO